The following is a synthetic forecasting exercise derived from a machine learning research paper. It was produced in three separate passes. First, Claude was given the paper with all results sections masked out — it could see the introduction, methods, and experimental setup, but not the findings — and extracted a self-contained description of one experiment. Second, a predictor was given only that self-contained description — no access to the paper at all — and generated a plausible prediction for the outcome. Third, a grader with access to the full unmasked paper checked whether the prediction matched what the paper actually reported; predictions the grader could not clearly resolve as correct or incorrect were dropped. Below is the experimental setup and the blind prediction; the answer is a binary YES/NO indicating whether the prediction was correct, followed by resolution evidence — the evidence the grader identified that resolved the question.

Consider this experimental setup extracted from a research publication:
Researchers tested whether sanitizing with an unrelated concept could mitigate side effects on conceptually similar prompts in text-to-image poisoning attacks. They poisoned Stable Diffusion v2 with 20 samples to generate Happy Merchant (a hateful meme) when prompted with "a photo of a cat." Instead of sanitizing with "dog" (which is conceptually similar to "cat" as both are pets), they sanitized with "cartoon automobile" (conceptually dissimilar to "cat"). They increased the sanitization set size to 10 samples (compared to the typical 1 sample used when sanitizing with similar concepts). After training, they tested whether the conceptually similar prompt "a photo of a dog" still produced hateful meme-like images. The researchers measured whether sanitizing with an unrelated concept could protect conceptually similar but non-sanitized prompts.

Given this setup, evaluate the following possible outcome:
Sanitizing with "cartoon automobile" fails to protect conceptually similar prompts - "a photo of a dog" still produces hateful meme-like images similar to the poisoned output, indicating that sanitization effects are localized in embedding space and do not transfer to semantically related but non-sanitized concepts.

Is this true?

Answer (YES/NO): YES